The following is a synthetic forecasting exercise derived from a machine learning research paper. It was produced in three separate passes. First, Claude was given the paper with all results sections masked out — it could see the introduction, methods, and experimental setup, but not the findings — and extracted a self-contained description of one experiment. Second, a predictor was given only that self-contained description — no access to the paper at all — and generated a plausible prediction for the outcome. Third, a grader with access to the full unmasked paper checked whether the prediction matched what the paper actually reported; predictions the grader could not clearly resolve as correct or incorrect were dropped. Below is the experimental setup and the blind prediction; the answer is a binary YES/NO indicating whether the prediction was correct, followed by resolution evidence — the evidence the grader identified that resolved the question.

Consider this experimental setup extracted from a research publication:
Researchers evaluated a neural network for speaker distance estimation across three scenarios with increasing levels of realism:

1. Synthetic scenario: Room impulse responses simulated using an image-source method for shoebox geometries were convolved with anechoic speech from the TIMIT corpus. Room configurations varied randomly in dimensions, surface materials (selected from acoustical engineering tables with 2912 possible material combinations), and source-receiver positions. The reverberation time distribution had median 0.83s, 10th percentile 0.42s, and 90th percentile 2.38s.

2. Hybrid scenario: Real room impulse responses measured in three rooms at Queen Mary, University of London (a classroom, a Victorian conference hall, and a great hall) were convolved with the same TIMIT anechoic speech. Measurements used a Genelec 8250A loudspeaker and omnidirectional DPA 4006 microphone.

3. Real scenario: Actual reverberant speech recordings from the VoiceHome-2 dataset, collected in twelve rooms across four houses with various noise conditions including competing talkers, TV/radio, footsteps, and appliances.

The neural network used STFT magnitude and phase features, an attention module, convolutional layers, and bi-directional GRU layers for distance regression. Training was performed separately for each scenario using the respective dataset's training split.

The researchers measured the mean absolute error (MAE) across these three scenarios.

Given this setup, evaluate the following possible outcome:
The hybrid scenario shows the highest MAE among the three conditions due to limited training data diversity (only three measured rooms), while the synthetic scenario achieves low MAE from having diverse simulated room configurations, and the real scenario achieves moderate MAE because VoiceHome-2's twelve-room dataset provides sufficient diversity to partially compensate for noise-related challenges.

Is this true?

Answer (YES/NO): YES